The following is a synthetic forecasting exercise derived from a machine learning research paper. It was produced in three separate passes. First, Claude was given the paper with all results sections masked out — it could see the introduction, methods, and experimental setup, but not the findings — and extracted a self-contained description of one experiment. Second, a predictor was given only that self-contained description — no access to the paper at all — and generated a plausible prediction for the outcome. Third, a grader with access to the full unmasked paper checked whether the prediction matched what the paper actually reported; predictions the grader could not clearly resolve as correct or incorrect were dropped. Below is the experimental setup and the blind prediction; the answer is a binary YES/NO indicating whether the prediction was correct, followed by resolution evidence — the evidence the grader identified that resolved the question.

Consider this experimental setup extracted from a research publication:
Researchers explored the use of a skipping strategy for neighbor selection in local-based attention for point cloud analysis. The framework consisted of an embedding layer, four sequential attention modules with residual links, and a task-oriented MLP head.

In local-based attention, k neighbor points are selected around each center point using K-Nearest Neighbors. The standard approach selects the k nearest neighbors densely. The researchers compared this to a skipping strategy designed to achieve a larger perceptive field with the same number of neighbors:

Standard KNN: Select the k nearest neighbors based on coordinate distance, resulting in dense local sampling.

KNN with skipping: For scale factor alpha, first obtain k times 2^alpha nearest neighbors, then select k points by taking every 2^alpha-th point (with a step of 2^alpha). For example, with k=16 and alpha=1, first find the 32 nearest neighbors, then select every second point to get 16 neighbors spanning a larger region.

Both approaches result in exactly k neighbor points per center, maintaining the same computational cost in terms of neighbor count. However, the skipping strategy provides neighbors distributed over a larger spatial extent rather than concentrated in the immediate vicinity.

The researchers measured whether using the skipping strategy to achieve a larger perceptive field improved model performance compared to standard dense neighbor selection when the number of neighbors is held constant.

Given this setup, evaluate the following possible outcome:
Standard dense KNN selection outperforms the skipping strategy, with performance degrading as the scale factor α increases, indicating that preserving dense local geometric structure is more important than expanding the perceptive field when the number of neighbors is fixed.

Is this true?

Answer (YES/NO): NO